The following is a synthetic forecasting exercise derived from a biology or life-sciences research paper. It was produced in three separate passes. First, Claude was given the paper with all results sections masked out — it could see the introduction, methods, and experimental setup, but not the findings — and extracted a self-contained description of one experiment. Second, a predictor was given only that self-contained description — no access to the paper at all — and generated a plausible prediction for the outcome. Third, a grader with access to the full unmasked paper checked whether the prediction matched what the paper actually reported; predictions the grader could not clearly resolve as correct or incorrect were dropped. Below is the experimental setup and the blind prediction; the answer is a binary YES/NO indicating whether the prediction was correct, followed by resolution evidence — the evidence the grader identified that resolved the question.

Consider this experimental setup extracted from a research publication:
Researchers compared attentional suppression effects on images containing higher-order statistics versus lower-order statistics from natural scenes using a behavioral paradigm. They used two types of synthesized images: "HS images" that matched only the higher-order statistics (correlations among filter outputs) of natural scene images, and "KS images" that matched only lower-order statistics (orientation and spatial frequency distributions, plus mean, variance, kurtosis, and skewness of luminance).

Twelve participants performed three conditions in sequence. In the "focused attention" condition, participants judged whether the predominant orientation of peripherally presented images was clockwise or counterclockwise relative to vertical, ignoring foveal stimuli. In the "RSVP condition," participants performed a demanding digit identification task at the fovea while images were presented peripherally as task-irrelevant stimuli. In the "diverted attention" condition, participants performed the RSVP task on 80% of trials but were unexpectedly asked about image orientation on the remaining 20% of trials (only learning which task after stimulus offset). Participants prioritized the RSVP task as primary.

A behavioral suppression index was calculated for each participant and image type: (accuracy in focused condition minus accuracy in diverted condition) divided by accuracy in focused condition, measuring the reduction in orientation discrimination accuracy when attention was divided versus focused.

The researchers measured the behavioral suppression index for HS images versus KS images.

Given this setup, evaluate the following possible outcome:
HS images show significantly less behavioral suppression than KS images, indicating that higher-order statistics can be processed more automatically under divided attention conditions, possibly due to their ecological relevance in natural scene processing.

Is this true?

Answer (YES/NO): YES